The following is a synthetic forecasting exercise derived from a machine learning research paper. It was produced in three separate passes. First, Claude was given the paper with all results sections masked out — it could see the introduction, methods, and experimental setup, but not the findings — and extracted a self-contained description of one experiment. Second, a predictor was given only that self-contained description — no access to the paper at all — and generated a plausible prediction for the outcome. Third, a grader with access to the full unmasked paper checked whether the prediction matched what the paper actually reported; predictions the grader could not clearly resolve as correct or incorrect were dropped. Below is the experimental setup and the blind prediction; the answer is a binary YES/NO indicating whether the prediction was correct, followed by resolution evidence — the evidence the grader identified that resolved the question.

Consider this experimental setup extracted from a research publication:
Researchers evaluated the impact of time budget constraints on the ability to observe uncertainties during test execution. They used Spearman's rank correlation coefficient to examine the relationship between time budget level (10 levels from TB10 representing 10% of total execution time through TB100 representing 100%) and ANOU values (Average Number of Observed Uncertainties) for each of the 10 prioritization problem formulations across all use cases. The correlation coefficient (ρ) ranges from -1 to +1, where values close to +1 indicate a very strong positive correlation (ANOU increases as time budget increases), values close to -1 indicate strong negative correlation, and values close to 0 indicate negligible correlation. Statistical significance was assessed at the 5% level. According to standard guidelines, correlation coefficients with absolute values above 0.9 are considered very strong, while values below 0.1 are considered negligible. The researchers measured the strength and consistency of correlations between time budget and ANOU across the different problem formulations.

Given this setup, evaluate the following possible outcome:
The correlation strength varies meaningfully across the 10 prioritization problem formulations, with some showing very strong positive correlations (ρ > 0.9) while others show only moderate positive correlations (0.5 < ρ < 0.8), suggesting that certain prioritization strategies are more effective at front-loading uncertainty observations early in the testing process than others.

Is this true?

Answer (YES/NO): NO